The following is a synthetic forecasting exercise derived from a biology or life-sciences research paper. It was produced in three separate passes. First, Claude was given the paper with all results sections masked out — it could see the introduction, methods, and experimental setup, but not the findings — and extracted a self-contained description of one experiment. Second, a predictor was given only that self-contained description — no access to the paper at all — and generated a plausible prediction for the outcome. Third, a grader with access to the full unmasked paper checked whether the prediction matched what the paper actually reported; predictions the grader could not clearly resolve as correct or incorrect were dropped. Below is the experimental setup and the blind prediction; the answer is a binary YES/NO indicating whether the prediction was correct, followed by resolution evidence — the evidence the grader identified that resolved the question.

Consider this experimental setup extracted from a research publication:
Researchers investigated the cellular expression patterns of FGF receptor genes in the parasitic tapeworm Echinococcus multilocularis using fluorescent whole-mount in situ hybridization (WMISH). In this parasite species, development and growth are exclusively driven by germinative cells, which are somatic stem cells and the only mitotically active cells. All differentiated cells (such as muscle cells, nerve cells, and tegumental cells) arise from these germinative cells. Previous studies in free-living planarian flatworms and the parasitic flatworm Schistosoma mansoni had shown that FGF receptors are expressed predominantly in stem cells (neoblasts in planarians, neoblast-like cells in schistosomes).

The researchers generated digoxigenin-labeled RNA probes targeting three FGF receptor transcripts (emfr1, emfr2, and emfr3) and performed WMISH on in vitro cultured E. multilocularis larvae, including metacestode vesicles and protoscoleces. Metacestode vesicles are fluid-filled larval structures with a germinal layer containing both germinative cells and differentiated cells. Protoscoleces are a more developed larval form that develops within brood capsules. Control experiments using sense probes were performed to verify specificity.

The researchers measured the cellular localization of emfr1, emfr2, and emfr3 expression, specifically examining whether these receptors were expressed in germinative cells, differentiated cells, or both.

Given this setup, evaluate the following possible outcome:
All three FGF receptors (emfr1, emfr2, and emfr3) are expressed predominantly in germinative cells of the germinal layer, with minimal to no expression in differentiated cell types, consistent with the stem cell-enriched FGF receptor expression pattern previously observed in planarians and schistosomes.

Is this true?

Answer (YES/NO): NO